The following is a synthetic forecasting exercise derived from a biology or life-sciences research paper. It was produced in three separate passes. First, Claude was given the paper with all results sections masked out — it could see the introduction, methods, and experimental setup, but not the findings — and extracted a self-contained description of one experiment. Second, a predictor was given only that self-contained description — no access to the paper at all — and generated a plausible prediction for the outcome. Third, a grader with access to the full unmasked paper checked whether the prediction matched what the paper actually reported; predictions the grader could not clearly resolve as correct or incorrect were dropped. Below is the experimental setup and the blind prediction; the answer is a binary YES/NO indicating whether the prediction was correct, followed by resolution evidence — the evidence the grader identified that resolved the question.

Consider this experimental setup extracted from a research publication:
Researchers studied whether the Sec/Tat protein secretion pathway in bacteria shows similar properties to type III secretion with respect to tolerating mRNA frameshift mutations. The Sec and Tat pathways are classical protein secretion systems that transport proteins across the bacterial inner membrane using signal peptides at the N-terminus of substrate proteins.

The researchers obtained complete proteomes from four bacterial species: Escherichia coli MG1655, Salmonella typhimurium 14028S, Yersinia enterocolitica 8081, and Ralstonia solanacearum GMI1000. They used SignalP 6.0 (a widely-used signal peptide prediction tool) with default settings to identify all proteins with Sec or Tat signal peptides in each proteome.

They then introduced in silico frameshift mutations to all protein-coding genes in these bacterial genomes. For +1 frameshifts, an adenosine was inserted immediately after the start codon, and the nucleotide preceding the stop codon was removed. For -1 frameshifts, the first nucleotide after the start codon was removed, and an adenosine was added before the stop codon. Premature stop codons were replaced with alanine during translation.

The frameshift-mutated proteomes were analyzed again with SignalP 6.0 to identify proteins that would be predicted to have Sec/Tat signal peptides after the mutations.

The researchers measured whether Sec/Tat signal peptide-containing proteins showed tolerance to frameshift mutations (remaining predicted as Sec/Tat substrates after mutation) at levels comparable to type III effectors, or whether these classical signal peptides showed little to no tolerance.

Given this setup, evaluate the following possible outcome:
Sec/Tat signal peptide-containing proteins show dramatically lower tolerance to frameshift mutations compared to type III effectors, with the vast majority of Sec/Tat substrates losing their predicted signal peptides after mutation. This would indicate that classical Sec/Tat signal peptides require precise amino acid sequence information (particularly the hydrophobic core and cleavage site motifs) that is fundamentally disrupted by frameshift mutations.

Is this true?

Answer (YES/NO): YES